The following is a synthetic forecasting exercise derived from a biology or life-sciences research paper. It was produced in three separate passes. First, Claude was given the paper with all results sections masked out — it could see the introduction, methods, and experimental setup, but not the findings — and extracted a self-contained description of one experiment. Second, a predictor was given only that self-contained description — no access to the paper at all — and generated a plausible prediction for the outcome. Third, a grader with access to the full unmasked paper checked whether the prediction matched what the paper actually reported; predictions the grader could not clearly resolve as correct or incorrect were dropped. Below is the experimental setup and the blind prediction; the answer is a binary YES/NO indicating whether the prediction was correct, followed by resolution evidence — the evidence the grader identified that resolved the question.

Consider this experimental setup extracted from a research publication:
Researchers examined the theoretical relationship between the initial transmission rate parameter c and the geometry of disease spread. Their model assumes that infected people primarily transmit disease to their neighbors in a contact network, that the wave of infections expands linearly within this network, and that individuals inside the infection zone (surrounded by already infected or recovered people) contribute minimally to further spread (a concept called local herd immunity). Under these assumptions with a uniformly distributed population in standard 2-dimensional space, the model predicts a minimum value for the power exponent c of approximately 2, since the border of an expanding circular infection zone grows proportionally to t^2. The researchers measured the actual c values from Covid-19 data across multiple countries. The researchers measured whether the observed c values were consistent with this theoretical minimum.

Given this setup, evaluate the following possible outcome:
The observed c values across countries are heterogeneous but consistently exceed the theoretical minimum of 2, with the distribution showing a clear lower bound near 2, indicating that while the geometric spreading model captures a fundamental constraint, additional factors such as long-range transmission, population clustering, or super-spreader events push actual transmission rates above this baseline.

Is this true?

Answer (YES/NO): YES